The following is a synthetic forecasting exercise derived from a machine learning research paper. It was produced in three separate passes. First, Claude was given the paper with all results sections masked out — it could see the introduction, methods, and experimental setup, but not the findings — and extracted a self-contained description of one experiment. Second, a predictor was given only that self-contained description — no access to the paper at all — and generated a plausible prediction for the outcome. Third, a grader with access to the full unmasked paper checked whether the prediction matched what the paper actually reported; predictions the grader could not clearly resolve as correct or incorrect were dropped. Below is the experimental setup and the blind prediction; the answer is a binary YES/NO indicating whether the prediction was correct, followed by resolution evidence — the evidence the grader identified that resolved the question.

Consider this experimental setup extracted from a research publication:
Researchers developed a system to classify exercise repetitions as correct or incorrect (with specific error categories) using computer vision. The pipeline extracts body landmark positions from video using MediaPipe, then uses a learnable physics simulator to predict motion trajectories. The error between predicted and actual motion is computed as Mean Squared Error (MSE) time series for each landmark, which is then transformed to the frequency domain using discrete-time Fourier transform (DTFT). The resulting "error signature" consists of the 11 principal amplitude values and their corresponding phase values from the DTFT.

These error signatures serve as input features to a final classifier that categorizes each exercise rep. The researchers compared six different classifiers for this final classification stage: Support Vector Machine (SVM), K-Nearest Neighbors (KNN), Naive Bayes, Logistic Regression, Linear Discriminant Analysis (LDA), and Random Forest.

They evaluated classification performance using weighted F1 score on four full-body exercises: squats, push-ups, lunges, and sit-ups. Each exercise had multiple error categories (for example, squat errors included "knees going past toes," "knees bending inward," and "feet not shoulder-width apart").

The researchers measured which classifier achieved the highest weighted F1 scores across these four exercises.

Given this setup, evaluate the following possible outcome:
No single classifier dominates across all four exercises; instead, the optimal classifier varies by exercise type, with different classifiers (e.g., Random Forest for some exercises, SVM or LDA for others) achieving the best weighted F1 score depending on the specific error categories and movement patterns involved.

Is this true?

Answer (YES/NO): NO